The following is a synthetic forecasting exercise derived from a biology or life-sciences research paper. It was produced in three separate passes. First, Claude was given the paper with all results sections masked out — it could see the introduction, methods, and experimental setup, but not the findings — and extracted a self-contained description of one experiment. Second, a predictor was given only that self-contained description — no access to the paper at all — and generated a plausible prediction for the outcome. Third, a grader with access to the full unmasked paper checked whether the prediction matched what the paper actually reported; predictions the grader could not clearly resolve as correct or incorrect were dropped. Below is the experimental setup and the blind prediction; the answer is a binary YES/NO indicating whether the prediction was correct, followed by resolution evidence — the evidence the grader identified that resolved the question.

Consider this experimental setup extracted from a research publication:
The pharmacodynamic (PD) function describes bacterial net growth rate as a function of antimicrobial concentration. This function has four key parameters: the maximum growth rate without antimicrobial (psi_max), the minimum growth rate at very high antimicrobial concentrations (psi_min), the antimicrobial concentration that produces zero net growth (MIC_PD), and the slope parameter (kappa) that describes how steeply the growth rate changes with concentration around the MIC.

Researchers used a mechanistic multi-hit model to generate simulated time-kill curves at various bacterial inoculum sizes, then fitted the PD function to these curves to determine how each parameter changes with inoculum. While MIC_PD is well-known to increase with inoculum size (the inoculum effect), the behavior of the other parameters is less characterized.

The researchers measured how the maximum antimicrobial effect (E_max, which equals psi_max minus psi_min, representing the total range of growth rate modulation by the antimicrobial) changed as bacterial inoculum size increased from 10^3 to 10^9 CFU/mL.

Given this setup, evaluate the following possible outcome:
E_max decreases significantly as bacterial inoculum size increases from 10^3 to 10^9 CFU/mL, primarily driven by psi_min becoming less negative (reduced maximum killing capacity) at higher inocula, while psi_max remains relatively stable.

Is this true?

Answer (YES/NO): NO